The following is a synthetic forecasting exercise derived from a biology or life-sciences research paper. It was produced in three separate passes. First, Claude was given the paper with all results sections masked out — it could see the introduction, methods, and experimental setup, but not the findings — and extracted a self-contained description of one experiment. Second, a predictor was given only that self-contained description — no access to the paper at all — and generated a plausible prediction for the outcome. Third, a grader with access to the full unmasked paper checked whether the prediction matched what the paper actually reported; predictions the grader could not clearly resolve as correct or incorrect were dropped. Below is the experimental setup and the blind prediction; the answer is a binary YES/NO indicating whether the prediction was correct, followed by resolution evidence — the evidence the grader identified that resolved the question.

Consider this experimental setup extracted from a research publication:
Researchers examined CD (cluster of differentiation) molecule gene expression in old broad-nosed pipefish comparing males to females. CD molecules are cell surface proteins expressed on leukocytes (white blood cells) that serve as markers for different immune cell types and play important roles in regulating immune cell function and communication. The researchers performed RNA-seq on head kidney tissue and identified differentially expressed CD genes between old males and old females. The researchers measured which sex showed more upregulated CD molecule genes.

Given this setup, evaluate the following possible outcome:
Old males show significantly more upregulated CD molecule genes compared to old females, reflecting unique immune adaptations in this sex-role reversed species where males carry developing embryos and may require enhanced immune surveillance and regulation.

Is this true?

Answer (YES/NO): YES